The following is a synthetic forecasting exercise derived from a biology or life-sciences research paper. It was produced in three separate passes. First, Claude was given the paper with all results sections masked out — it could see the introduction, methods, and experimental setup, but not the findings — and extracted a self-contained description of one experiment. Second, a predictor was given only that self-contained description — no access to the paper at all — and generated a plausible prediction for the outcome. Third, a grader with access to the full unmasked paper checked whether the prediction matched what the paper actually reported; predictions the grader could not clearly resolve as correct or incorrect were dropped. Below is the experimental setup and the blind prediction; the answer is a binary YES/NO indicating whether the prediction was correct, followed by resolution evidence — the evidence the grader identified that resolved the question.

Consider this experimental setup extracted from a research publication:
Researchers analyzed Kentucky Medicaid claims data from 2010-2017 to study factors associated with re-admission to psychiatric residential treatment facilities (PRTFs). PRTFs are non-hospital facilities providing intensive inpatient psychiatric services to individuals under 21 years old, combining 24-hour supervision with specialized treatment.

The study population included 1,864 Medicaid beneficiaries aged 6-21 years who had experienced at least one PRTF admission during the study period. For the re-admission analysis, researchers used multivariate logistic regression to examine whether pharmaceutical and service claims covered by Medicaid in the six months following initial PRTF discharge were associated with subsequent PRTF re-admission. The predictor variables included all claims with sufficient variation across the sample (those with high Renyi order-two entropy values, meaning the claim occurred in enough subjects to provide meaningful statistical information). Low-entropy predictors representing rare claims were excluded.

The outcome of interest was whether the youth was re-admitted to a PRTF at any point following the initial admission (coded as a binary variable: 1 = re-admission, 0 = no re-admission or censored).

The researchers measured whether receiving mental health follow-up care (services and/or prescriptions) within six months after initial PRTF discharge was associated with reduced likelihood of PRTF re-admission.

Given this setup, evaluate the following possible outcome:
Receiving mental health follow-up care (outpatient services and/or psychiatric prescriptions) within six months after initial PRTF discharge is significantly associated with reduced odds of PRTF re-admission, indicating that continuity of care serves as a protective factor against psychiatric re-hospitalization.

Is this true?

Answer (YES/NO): NO